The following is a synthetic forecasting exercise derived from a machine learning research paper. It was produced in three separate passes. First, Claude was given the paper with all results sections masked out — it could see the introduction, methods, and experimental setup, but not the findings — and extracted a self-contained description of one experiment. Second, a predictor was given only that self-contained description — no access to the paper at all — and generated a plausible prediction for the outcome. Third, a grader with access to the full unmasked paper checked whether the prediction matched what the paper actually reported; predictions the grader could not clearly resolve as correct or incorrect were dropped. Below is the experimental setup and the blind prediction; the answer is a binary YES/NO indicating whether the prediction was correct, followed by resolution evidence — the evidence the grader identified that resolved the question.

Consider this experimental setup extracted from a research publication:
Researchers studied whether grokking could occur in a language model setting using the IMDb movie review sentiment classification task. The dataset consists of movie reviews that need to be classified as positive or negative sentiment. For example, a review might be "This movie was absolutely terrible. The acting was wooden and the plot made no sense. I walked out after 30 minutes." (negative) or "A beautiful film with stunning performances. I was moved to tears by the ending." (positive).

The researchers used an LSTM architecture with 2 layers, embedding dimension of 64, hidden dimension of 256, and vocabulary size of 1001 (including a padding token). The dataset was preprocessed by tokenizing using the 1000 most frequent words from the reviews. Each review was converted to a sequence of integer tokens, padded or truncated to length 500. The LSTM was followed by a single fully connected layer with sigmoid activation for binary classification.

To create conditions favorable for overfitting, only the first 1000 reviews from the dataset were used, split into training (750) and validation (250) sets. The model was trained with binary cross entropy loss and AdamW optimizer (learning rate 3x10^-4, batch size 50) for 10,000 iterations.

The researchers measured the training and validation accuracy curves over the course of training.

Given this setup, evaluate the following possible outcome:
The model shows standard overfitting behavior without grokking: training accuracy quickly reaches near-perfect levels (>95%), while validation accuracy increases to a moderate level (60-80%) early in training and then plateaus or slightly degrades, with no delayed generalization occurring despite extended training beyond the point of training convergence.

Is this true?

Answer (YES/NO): NO